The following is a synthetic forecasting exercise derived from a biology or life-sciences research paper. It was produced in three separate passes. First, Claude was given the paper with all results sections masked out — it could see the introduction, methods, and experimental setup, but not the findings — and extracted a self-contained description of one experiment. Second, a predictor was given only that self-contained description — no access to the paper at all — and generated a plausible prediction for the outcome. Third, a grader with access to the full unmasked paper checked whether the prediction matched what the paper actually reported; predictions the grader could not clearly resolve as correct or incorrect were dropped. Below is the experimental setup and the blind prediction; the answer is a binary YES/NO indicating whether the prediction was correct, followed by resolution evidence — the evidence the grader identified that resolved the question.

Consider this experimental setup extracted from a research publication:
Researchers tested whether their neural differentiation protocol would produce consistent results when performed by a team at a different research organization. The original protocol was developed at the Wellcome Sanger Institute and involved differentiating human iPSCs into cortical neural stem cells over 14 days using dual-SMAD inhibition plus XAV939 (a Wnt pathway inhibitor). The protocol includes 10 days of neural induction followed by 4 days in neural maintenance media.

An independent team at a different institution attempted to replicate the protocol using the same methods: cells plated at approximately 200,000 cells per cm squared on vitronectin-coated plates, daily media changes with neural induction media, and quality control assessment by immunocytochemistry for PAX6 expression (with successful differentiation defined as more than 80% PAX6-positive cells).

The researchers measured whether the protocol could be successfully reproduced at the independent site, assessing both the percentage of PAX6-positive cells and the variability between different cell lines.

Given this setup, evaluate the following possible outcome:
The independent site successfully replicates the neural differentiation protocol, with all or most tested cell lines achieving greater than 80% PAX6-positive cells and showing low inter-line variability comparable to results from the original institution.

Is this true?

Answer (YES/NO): NO